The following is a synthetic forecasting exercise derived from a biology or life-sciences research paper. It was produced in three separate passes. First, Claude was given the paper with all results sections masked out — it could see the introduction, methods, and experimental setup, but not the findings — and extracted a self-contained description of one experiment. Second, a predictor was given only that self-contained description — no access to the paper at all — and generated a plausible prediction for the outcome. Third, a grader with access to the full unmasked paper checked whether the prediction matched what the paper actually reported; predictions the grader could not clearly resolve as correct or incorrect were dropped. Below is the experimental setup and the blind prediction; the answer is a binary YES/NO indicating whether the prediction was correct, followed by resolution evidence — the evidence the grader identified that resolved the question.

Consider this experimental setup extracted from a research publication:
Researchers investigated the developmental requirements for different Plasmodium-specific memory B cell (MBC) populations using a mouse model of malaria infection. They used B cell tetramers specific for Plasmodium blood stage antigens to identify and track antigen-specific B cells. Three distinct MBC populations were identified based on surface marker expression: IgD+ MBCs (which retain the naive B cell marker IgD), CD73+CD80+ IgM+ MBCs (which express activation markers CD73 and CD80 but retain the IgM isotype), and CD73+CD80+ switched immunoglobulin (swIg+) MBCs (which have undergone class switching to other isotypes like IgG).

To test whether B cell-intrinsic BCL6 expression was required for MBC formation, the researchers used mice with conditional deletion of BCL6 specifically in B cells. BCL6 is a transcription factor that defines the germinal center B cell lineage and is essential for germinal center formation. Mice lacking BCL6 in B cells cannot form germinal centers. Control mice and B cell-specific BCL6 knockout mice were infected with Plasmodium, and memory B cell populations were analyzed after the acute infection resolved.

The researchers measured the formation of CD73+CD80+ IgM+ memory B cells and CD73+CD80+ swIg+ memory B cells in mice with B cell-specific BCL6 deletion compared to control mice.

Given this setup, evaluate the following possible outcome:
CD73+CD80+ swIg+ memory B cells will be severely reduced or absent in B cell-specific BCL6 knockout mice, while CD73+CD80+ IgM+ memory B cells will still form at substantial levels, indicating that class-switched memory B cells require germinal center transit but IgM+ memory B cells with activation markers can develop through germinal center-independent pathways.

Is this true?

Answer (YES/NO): NO